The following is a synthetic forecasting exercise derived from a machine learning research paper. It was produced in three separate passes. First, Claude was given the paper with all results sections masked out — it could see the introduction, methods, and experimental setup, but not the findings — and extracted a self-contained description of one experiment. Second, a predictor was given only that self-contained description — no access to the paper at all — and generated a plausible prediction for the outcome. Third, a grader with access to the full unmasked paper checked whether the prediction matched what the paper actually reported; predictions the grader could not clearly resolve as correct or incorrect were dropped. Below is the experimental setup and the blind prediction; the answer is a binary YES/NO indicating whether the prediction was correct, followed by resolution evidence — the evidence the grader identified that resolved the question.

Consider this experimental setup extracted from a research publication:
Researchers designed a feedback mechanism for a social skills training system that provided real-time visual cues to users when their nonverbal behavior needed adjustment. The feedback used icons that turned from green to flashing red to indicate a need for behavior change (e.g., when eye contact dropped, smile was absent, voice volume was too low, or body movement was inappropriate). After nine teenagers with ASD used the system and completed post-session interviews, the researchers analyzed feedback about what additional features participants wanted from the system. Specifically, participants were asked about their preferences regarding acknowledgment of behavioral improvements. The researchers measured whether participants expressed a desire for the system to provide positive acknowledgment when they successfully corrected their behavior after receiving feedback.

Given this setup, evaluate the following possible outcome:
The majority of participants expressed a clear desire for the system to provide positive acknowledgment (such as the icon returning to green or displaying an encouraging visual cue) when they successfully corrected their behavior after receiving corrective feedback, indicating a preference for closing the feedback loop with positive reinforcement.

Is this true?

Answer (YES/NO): YES